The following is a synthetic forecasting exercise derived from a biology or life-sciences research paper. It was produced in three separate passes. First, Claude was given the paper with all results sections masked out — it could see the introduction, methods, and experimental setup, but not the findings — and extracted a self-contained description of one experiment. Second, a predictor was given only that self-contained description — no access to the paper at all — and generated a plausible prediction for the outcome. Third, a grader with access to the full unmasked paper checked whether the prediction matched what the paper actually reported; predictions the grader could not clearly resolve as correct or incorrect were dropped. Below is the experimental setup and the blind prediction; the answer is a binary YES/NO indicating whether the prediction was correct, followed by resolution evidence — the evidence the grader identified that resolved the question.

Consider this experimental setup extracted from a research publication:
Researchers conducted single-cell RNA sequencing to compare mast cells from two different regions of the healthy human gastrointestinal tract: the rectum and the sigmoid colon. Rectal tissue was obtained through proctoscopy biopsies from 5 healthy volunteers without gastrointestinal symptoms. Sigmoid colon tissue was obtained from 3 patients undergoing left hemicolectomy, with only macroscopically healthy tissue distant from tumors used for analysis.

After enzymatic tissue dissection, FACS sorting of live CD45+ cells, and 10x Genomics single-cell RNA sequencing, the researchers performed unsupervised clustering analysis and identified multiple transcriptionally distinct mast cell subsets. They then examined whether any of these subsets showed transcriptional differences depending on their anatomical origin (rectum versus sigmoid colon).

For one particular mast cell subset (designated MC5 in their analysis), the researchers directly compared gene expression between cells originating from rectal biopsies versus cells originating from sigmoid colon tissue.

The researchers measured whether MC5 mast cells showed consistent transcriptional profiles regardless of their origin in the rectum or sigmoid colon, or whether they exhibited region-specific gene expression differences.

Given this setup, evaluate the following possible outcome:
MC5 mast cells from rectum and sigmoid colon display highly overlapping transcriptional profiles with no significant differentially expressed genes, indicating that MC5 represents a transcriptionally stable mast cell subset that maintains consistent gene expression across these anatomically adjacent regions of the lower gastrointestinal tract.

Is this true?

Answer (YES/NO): NO